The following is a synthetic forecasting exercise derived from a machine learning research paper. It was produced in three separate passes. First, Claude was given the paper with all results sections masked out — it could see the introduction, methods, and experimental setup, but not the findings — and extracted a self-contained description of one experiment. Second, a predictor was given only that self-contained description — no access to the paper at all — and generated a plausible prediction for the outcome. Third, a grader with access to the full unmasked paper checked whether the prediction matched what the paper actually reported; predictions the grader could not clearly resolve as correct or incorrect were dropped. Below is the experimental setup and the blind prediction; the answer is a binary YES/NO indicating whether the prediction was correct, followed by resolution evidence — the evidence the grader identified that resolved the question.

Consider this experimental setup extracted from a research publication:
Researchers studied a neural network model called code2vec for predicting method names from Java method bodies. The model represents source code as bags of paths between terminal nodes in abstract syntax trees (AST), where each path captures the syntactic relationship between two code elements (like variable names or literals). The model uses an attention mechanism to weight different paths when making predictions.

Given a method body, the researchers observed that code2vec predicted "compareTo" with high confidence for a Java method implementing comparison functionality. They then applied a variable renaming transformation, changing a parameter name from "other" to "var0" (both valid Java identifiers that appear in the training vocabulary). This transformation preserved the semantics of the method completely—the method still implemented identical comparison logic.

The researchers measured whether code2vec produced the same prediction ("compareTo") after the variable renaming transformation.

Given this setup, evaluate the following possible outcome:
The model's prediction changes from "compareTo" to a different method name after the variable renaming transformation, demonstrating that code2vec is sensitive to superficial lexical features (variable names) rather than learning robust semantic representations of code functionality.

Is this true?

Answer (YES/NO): YES